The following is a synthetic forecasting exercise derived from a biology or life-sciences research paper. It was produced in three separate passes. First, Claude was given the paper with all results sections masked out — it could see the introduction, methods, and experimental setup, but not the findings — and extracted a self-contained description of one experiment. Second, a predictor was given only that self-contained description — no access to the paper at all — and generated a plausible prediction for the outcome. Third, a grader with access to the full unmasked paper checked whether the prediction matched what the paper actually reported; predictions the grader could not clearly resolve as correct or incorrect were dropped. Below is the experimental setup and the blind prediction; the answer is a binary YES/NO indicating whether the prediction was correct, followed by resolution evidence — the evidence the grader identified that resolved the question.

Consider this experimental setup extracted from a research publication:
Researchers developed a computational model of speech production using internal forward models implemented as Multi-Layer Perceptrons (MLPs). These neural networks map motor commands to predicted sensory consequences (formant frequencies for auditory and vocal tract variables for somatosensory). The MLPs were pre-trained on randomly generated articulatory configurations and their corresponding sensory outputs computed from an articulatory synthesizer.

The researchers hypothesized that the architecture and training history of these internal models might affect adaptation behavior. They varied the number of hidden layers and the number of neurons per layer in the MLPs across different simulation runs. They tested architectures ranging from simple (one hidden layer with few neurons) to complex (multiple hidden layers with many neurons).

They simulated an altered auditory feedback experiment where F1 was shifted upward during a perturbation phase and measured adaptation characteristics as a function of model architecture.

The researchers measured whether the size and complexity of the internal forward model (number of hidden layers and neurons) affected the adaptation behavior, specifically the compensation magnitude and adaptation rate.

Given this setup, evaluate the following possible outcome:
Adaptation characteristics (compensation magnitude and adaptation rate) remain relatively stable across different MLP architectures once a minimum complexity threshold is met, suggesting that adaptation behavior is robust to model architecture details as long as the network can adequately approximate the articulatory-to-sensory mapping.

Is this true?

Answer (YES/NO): NO